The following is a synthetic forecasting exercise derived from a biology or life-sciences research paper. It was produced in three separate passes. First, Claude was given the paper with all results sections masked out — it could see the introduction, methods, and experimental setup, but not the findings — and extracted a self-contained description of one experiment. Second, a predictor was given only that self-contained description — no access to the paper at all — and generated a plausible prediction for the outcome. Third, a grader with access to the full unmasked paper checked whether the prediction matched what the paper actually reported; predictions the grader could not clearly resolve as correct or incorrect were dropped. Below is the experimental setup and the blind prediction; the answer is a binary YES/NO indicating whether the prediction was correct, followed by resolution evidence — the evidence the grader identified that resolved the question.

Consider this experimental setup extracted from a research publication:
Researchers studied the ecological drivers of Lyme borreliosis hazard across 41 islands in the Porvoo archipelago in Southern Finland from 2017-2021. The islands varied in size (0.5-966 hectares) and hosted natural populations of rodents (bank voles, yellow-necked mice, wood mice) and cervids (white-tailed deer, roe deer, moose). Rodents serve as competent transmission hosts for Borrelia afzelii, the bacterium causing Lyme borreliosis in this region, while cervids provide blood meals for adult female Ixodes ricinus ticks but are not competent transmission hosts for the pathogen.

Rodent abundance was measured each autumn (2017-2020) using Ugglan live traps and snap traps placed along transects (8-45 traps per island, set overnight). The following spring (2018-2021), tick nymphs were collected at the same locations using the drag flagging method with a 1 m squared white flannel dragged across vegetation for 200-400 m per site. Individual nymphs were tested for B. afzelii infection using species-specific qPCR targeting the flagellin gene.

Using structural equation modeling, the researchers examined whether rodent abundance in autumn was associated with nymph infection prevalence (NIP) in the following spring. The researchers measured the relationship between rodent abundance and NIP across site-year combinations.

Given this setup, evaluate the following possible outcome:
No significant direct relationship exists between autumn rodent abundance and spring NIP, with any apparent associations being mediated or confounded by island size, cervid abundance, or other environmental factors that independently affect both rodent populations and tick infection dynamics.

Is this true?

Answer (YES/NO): NO